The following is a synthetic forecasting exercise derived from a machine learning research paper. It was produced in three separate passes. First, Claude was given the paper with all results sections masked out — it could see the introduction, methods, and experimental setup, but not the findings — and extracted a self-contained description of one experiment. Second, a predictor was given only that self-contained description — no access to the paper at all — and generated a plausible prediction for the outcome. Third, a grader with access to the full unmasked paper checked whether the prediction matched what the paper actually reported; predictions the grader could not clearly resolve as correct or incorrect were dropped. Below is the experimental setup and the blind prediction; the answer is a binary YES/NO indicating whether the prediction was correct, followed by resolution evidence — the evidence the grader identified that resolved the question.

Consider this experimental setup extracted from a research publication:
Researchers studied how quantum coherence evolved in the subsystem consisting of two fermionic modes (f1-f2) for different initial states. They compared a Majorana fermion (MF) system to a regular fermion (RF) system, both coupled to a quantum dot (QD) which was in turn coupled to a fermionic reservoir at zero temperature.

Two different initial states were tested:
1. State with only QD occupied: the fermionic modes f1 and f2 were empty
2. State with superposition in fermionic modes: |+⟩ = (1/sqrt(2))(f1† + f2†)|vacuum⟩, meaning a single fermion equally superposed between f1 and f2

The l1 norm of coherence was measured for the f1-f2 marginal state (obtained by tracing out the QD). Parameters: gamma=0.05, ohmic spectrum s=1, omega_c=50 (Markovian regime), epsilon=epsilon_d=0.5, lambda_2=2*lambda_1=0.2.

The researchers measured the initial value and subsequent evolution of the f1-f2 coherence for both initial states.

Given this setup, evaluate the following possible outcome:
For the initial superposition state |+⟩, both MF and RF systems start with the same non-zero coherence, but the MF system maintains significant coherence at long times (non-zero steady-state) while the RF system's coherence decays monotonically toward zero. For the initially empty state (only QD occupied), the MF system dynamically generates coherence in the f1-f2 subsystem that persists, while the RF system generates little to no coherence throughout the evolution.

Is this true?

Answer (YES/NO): NO